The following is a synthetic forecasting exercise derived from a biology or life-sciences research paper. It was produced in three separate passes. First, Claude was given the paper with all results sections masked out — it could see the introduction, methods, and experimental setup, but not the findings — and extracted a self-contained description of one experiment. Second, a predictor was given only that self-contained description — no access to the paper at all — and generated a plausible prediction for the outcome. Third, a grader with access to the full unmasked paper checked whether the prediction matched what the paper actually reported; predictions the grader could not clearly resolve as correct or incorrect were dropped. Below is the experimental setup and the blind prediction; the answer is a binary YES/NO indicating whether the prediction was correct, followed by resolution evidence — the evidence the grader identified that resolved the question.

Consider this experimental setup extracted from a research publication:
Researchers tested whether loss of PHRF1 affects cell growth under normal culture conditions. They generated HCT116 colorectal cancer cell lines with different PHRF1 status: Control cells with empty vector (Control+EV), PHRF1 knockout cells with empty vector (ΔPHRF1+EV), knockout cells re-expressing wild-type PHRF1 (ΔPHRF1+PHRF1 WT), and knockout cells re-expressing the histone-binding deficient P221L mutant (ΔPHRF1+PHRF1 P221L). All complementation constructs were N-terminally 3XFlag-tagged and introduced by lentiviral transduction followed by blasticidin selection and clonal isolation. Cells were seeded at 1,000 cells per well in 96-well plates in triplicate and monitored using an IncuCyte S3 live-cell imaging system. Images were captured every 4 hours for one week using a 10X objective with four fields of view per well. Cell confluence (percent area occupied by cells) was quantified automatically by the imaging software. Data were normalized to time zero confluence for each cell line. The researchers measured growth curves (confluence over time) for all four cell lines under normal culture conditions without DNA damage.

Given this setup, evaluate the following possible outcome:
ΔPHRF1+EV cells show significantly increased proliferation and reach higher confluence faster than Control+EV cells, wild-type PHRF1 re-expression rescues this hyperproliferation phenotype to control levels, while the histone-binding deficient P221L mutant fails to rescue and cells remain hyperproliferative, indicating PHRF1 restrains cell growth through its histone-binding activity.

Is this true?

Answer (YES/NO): NO